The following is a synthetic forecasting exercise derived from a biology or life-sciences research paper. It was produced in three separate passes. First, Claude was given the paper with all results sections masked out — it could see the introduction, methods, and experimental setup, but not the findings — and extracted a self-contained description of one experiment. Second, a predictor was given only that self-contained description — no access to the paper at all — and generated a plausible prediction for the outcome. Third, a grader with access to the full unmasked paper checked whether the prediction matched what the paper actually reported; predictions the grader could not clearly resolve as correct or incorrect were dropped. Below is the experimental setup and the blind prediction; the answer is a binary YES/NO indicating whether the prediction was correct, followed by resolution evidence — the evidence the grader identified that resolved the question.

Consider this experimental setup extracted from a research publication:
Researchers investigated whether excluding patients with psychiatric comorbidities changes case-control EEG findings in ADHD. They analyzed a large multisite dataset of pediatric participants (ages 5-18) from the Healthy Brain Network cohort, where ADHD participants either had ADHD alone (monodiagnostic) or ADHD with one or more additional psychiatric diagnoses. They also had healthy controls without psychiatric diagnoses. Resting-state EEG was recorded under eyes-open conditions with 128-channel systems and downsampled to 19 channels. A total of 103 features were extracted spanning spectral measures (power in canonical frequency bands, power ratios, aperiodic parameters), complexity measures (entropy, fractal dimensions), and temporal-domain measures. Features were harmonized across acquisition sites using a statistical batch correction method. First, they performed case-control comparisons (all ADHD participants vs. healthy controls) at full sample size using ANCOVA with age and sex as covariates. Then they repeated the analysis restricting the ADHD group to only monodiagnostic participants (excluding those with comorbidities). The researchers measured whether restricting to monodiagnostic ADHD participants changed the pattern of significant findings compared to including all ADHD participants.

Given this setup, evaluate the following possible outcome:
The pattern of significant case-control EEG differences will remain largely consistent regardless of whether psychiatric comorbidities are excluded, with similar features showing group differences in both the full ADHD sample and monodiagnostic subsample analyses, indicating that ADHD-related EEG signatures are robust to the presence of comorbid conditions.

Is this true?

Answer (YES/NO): YES